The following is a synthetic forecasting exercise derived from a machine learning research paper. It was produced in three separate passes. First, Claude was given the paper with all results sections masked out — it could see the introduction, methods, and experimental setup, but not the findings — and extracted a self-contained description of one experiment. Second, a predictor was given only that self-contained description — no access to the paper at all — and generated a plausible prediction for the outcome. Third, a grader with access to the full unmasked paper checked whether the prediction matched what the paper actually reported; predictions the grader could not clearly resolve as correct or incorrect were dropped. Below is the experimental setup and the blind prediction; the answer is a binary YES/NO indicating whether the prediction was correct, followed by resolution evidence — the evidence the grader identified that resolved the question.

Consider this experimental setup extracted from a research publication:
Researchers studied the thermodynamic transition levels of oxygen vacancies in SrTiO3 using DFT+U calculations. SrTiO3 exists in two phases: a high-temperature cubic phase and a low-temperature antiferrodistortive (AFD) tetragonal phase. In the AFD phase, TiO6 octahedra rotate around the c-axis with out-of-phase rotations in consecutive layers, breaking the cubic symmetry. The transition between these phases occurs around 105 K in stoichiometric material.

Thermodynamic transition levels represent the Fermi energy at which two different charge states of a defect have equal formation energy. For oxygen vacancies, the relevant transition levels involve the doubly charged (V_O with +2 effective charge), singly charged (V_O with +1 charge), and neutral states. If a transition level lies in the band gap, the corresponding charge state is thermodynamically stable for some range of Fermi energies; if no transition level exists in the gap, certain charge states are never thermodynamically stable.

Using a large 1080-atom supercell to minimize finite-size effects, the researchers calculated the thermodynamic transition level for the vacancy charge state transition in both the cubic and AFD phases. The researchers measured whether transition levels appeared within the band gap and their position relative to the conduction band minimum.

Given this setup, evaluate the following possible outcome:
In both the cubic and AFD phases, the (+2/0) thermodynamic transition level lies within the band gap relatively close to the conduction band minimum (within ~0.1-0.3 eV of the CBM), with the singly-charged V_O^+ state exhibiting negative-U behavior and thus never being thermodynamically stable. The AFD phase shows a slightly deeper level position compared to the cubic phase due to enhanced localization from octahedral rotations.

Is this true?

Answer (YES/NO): NO